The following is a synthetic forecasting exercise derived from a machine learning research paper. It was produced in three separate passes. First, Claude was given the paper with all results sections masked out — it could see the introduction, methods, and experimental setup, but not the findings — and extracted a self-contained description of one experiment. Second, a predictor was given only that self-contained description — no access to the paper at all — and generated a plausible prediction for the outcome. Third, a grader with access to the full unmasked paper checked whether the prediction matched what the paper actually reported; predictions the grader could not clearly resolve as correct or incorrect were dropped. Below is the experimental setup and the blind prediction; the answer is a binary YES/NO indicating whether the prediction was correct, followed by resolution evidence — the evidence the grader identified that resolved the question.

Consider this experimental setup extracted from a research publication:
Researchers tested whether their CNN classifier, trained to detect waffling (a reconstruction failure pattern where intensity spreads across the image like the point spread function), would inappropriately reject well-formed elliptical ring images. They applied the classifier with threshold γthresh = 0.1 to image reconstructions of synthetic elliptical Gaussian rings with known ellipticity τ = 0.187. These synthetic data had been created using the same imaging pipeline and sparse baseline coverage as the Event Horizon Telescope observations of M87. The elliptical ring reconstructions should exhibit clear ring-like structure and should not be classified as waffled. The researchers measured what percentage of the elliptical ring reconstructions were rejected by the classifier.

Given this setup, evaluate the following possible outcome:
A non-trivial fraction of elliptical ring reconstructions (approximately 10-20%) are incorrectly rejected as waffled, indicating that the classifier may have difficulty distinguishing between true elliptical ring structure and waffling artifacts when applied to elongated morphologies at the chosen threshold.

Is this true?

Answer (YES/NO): NO